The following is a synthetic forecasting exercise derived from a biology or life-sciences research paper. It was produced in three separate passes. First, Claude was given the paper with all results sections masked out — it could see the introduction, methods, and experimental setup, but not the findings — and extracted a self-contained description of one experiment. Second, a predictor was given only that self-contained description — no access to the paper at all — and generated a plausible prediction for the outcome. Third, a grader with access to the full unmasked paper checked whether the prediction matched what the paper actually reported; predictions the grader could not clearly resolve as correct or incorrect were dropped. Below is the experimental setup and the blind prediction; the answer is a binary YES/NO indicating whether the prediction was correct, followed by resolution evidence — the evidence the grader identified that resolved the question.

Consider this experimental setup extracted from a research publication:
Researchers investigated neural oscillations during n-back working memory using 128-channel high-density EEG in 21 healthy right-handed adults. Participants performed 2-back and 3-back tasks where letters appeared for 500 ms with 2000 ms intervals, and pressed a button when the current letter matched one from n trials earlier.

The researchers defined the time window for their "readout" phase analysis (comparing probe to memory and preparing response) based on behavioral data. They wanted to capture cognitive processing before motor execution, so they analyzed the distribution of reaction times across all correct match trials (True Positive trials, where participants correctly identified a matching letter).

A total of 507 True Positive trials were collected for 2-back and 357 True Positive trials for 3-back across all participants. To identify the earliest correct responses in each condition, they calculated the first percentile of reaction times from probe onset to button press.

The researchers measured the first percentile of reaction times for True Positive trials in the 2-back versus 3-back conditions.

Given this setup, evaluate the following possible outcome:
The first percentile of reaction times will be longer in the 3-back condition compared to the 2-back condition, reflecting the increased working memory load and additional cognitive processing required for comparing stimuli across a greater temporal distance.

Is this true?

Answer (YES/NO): NO